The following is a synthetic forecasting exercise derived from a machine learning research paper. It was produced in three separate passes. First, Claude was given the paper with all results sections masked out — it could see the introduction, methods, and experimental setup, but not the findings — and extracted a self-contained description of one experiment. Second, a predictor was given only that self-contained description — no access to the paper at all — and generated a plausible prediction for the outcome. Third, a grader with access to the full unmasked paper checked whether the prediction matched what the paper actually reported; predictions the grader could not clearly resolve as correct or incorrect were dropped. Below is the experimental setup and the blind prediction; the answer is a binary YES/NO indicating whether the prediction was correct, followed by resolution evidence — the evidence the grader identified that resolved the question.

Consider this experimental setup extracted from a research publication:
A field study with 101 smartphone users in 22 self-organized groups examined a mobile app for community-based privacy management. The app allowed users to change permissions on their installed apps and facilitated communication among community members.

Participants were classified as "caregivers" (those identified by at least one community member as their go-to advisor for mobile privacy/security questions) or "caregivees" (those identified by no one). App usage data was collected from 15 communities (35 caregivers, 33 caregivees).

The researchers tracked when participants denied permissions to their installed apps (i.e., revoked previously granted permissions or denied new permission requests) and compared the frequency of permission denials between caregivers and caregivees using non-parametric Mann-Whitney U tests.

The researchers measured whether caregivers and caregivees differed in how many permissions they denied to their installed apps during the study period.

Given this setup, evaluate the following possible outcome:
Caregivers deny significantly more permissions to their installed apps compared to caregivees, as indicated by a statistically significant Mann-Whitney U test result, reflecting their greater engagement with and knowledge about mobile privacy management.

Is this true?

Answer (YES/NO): NO